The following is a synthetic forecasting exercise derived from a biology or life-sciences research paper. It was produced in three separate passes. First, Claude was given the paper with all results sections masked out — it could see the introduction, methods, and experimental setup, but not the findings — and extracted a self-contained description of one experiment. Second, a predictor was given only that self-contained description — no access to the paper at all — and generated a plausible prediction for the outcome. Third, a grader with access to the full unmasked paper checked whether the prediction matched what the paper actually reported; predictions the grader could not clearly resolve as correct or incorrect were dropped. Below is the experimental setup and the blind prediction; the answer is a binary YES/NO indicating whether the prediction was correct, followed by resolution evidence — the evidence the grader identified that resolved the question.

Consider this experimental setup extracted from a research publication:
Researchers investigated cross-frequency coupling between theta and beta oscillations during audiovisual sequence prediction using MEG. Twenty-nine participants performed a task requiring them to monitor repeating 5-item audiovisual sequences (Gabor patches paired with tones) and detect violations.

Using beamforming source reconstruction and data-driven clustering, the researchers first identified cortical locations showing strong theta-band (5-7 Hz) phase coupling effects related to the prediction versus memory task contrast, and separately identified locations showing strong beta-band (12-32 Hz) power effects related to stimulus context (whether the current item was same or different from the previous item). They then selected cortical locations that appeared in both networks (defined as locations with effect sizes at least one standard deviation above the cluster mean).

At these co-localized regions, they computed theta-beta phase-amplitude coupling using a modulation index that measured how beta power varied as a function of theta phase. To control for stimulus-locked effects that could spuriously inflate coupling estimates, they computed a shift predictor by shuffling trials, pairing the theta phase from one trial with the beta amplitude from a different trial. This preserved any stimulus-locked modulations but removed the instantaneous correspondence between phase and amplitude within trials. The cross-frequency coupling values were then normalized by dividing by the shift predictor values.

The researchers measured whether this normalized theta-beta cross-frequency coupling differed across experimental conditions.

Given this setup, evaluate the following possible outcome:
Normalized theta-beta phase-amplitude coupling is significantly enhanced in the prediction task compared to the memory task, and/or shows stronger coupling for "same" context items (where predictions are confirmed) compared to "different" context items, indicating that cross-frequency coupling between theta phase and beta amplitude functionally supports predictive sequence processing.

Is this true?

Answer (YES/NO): YES